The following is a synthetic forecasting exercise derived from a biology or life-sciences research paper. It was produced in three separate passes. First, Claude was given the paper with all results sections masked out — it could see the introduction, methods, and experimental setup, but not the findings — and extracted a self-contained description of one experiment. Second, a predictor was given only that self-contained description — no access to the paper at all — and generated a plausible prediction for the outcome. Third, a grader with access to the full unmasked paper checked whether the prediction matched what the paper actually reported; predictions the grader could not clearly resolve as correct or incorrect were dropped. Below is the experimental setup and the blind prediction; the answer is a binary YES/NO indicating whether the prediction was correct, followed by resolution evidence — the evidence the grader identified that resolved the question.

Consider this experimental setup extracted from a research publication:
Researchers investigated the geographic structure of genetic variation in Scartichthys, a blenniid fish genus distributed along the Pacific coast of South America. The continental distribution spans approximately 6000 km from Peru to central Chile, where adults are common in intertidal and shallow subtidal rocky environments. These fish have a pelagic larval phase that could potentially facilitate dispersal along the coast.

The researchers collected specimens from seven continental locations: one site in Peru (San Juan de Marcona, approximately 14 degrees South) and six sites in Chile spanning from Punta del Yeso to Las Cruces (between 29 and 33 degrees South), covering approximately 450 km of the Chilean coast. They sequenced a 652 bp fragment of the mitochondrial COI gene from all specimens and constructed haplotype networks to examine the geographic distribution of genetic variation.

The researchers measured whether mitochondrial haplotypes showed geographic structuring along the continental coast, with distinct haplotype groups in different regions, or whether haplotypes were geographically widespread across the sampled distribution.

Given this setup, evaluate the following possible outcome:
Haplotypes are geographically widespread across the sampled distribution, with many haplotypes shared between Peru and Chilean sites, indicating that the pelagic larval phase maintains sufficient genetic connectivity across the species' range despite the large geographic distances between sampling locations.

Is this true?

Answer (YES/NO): NO